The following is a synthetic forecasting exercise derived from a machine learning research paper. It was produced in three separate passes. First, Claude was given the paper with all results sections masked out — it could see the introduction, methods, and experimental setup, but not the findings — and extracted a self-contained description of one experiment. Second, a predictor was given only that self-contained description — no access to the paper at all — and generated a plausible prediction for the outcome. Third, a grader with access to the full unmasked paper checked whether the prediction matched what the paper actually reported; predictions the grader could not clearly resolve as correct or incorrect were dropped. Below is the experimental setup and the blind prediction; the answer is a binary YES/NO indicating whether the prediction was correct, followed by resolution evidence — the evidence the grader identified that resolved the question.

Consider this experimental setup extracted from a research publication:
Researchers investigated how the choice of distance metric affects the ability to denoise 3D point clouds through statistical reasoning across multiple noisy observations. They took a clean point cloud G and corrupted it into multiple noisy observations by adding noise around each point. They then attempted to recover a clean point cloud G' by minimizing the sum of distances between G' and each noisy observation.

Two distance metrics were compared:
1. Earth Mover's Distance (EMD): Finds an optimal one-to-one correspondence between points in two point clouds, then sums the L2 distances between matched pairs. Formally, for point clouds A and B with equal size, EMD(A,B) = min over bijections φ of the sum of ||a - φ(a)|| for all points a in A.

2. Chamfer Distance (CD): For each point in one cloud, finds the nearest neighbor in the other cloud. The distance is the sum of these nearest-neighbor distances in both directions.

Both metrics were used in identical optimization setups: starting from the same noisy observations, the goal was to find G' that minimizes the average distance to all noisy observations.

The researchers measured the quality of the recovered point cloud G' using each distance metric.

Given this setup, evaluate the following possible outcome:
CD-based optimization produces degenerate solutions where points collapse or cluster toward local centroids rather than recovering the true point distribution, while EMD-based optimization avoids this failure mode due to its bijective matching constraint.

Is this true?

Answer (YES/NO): NO